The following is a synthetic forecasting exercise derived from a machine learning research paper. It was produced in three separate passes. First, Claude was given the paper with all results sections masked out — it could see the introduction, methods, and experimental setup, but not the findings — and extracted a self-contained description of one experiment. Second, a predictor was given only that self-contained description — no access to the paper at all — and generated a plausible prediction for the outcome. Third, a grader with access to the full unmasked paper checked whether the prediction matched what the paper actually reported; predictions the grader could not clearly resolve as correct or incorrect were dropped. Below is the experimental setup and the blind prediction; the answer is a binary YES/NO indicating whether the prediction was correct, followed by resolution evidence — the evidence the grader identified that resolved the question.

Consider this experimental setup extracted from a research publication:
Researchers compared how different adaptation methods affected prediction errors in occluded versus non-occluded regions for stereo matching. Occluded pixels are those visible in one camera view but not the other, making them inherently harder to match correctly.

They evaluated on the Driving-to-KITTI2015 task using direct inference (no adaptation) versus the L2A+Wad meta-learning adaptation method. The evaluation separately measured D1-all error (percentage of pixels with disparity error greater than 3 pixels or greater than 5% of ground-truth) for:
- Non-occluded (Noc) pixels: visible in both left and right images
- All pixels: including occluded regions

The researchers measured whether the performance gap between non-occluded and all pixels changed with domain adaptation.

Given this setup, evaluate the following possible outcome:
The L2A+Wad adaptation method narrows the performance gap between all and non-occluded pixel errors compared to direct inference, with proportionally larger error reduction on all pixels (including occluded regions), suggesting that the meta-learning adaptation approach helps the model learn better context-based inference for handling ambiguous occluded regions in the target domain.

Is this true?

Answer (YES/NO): NO